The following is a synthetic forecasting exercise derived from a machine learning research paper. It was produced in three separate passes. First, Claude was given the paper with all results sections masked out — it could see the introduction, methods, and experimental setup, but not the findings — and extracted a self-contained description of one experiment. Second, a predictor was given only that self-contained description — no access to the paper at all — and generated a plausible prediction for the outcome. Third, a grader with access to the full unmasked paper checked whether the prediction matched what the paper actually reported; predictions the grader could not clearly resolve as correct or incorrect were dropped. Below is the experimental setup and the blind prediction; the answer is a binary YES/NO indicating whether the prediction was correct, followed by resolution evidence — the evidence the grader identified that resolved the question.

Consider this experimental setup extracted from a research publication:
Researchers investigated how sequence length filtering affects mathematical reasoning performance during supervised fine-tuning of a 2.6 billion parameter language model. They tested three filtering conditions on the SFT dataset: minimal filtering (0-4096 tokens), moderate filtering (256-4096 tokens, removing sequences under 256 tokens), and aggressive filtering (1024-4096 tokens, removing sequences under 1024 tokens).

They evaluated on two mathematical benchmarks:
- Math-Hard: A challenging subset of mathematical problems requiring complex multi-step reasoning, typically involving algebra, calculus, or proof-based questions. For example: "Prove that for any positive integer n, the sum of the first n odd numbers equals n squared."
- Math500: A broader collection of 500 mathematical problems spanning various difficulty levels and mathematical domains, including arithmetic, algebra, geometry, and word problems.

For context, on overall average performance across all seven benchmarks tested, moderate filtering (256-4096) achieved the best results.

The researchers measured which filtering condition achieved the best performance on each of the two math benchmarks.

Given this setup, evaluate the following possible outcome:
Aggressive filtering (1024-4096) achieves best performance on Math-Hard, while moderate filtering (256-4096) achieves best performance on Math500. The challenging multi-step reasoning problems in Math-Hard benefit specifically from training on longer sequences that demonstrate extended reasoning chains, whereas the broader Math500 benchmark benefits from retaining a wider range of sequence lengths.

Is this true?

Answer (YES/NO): NO